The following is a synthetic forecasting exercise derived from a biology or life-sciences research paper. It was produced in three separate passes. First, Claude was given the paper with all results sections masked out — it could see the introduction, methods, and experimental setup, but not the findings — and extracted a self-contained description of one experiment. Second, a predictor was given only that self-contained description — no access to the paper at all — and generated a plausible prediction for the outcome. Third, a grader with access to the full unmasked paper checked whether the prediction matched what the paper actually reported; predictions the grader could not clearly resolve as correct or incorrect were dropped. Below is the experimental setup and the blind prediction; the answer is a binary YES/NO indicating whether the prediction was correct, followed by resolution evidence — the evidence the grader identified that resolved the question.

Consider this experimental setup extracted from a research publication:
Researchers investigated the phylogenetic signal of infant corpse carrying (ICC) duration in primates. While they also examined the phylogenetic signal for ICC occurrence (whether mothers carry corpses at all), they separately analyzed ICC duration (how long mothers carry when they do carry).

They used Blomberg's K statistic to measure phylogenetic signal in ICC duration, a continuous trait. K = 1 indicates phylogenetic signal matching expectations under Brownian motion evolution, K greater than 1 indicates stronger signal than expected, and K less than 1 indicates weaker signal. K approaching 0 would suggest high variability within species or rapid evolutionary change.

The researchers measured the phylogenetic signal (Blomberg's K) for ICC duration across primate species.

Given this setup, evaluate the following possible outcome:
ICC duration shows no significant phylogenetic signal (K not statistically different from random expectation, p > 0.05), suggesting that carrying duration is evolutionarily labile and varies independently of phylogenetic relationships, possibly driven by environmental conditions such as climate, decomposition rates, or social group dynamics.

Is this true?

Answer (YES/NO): YES